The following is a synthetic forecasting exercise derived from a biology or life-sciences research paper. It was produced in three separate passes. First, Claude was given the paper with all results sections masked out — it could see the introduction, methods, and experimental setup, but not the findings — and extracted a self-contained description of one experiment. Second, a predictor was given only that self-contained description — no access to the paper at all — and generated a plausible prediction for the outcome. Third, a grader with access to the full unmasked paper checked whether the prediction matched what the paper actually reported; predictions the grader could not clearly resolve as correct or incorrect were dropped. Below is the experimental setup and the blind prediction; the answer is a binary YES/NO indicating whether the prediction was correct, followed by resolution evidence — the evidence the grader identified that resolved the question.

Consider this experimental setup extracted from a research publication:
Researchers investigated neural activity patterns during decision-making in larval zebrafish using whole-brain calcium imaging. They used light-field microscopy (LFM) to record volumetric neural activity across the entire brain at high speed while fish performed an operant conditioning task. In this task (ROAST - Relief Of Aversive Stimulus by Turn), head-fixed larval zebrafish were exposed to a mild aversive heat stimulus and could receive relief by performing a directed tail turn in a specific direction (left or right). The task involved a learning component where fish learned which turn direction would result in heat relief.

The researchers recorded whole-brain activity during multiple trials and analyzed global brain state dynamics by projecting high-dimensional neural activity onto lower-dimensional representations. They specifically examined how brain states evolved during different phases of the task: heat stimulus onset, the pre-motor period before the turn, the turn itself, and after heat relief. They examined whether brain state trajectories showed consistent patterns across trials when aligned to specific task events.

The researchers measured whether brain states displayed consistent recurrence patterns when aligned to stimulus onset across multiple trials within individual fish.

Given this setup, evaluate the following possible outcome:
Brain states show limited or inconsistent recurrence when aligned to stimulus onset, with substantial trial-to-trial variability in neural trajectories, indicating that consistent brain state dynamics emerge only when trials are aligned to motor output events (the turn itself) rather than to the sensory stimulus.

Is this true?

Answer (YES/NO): NO